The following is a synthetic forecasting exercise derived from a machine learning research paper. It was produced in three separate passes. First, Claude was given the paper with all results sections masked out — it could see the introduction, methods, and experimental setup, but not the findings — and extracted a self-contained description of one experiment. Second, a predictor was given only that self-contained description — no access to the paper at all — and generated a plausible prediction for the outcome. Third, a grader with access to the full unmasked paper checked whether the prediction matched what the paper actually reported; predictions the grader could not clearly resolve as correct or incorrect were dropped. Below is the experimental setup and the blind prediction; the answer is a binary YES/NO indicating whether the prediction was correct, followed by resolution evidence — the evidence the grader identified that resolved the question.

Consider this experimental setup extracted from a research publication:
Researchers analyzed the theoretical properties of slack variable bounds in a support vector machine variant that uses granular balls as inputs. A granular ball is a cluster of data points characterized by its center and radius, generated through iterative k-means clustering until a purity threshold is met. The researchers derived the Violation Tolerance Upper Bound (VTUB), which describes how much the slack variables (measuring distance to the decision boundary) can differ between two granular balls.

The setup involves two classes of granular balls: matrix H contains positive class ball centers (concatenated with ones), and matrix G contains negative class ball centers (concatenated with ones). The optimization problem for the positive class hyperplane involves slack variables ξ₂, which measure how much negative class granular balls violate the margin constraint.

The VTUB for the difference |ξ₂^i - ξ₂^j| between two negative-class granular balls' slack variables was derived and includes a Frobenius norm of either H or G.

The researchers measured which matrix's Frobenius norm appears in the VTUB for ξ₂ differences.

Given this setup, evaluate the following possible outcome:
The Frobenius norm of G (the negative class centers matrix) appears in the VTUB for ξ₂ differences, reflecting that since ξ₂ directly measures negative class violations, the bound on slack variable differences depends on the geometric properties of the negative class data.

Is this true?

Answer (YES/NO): YES